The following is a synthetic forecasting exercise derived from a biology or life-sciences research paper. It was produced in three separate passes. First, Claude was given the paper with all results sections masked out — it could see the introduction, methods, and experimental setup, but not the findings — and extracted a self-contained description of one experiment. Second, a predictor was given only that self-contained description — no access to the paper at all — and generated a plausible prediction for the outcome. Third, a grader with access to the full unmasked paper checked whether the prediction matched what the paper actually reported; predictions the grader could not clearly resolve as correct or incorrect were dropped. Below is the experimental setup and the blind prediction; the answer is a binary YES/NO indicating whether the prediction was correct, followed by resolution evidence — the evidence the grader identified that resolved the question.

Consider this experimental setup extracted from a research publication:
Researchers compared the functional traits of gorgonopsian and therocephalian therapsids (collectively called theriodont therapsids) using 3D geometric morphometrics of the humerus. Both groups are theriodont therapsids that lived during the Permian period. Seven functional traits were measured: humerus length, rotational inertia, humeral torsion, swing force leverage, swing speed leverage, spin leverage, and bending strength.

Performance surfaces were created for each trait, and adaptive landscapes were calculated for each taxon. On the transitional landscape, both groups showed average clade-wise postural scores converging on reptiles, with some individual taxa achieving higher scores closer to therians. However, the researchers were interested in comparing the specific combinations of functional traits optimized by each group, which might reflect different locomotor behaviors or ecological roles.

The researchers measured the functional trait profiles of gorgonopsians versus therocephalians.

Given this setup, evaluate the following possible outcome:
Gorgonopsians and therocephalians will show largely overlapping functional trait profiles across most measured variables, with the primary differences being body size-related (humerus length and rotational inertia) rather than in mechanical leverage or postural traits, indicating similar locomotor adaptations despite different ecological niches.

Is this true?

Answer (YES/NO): NO